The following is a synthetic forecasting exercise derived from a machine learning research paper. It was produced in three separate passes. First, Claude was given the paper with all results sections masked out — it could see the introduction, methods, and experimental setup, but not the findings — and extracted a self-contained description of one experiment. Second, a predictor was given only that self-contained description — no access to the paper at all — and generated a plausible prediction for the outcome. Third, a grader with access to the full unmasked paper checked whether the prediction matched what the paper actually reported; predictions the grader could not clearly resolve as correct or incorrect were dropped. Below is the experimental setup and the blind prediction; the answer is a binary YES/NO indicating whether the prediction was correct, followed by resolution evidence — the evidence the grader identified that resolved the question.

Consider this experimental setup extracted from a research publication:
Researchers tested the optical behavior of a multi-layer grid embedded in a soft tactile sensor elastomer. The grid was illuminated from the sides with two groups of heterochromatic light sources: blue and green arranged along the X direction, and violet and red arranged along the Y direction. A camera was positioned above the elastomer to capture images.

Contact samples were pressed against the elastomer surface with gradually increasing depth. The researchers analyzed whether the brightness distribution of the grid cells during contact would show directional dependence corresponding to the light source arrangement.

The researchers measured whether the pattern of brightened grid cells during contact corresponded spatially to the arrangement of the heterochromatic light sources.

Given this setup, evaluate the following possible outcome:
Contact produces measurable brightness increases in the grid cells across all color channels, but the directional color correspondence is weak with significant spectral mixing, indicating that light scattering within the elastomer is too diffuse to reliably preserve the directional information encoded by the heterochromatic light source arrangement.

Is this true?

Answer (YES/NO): NO